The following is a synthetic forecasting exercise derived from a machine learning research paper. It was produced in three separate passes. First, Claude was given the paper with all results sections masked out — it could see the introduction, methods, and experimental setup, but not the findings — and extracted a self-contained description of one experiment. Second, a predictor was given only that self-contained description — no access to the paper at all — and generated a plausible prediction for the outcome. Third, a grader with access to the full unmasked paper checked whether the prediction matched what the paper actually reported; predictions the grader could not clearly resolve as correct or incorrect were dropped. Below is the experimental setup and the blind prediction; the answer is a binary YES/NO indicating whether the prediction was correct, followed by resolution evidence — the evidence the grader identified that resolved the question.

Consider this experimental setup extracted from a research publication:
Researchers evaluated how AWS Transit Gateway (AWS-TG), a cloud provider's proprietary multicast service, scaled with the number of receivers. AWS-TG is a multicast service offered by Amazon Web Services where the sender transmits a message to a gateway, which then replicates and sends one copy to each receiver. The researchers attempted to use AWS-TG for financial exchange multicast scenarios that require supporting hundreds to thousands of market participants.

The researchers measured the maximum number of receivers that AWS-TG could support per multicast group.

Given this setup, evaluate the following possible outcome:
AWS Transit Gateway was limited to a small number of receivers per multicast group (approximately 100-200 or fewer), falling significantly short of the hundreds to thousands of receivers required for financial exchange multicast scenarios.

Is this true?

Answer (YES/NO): YES